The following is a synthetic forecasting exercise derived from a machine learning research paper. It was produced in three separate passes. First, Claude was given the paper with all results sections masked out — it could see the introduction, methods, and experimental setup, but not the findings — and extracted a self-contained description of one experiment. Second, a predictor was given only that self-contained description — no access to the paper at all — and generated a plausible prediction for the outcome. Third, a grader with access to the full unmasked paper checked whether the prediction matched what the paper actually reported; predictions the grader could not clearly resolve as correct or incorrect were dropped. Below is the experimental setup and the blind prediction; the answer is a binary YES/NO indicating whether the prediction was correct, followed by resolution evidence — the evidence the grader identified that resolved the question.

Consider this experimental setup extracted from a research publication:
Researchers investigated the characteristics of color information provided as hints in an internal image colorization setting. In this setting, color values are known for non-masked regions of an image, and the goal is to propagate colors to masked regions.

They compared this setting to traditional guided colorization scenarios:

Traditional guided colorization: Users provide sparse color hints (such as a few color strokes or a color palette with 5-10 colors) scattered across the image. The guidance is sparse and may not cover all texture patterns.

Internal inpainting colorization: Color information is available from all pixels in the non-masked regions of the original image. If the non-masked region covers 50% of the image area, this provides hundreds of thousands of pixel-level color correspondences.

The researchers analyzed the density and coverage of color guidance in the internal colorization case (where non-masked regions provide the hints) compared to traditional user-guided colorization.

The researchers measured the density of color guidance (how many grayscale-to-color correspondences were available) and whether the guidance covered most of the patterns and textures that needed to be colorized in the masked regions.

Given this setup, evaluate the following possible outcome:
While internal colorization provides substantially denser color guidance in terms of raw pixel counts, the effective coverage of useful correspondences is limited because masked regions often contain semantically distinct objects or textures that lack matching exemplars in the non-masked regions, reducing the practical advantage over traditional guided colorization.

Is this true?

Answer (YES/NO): NO